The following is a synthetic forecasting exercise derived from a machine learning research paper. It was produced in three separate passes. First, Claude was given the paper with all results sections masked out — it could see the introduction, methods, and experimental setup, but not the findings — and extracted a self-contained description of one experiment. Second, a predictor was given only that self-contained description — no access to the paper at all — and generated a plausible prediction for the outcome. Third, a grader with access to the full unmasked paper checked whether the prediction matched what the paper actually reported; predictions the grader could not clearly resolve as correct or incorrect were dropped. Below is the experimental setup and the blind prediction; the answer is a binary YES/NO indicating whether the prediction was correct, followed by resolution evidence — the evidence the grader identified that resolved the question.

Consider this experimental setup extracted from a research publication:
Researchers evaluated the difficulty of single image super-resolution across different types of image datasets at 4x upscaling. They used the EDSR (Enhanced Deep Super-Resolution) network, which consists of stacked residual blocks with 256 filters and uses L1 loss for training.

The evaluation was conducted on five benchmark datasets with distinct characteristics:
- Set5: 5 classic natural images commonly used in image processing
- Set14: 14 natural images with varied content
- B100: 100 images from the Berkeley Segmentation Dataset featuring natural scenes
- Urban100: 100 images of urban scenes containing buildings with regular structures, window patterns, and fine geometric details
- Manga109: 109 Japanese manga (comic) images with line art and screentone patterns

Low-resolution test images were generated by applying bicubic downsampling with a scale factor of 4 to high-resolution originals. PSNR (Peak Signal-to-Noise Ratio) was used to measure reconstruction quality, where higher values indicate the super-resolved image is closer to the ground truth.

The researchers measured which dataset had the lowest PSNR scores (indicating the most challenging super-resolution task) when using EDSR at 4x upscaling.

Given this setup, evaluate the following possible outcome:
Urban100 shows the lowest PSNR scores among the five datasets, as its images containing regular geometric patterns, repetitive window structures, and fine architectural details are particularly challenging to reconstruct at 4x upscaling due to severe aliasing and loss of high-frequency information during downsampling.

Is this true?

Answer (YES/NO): YES